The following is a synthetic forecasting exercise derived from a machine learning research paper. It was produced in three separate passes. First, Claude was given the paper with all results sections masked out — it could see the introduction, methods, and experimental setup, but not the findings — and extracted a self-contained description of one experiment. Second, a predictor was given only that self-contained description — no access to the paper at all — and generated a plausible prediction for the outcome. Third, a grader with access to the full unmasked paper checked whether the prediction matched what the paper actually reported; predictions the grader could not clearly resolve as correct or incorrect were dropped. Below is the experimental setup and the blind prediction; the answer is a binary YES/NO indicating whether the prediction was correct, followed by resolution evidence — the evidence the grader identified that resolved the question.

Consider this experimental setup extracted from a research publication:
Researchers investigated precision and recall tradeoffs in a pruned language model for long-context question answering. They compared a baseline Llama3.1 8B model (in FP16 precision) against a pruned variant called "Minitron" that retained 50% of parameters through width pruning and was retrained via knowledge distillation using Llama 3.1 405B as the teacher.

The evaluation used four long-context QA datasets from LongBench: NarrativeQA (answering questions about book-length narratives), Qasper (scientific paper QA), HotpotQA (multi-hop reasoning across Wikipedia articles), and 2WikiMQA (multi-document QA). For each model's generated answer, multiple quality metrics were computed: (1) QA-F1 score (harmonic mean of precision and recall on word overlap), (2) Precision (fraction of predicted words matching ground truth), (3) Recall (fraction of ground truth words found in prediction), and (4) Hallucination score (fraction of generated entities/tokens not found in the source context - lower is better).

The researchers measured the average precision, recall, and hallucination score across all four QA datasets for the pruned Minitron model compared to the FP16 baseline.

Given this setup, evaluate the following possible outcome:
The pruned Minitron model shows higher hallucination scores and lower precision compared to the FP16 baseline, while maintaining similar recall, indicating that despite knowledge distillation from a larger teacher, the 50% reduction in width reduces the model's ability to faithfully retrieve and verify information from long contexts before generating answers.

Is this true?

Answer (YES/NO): NO